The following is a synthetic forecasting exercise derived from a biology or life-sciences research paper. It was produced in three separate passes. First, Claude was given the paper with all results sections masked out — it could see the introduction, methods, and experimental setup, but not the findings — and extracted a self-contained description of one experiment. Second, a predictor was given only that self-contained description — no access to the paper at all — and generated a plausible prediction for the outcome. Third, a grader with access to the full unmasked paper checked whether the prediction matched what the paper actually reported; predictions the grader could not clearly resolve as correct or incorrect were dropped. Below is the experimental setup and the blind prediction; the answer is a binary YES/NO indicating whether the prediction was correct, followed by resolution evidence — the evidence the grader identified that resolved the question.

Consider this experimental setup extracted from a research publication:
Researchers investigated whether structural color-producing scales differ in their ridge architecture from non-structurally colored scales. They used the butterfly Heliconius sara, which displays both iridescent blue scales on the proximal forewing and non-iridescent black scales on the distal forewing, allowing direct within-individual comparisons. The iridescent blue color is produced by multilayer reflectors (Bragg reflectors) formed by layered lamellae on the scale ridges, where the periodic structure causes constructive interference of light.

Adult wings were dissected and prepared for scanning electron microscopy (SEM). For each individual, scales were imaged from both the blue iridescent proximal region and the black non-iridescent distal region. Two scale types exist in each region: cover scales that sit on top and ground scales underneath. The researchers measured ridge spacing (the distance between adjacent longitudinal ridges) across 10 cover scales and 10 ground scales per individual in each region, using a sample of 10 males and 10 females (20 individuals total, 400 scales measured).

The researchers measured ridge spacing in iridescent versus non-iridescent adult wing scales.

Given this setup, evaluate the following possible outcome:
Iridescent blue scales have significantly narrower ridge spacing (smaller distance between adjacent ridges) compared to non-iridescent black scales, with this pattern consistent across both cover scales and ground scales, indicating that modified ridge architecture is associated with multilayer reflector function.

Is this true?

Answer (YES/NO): NO